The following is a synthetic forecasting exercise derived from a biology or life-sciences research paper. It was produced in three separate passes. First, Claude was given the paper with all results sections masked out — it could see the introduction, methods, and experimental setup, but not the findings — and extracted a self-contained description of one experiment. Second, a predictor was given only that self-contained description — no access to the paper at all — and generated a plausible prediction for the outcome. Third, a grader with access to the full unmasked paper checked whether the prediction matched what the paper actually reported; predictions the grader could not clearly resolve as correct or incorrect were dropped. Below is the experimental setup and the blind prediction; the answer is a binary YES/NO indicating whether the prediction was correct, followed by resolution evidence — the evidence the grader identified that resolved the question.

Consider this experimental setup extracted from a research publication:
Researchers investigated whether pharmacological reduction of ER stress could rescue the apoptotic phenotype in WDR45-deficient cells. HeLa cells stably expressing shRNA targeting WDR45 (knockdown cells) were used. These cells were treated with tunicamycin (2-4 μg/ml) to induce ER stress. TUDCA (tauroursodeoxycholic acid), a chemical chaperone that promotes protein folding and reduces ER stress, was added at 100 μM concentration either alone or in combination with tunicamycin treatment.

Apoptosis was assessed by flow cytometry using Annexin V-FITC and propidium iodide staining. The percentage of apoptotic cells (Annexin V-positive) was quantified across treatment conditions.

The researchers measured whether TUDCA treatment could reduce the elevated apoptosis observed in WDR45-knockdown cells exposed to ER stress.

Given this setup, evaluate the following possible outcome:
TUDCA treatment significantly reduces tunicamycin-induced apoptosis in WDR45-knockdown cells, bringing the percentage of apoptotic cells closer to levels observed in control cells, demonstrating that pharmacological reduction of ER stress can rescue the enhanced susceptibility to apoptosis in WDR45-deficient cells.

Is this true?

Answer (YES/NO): NO